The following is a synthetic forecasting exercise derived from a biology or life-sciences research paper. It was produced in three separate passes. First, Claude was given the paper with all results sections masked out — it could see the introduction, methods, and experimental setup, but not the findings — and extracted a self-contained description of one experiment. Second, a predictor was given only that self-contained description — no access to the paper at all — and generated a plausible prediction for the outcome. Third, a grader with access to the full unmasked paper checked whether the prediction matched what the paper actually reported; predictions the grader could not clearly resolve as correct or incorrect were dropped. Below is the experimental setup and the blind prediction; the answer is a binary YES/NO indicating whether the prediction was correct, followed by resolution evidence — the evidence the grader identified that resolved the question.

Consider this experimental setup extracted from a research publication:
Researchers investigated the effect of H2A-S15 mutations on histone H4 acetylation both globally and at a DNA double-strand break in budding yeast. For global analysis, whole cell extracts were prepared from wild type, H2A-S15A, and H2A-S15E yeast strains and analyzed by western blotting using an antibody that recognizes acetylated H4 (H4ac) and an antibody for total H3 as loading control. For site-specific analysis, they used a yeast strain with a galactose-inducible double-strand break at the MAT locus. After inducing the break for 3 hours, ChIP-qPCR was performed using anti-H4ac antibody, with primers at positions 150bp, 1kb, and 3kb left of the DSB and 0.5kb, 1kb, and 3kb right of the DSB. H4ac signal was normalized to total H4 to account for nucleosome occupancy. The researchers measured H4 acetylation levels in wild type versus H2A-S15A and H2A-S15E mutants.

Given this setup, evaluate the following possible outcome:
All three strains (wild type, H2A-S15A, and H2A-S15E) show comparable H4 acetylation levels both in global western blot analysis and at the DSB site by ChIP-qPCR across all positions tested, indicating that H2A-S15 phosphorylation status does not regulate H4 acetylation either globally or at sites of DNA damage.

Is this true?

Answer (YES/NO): NO